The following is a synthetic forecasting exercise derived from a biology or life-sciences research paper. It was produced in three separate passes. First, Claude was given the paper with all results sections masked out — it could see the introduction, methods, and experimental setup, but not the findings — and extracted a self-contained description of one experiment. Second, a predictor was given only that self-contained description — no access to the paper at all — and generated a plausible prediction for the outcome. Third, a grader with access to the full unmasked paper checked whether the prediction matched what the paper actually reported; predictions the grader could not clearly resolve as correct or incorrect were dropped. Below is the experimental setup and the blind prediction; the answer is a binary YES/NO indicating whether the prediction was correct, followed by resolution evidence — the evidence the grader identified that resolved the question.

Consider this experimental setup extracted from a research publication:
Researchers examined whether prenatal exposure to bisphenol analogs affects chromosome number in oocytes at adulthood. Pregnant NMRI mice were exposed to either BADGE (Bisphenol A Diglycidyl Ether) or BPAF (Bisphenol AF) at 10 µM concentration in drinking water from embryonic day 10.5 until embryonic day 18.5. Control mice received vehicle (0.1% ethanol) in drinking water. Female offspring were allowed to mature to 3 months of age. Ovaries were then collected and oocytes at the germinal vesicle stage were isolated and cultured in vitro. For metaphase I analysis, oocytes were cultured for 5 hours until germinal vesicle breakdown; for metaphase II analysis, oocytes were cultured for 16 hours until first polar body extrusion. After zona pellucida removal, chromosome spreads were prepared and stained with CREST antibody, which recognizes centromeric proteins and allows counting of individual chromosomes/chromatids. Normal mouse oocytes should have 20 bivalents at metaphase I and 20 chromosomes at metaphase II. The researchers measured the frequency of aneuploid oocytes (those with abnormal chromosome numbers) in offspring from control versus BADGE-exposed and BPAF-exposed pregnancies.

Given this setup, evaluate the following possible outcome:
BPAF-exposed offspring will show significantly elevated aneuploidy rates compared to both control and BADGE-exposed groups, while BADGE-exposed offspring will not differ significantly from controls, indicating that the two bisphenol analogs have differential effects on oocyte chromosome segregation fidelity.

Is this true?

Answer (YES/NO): NO